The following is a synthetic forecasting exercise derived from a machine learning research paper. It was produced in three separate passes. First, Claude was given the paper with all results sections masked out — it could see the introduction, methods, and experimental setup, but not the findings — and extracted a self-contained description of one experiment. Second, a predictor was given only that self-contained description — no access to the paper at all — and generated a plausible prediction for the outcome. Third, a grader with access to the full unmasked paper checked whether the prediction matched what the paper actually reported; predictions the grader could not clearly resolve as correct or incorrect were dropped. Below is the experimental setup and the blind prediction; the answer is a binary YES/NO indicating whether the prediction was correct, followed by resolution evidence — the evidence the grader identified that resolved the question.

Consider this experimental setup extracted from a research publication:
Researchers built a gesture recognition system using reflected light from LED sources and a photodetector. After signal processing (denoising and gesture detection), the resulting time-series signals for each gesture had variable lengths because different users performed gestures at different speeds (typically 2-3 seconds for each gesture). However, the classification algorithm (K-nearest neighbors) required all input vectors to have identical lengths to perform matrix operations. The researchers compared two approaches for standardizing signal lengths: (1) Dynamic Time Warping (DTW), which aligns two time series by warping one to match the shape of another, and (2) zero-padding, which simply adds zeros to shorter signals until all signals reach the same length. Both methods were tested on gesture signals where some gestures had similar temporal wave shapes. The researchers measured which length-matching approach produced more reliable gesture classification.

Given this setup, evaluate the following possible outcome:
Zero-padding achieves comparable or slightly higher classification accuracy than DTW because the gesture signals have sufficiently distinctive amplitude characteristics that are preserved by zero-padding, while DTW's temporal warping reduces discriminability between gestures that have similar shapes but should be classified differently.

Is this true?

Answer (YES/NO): YES